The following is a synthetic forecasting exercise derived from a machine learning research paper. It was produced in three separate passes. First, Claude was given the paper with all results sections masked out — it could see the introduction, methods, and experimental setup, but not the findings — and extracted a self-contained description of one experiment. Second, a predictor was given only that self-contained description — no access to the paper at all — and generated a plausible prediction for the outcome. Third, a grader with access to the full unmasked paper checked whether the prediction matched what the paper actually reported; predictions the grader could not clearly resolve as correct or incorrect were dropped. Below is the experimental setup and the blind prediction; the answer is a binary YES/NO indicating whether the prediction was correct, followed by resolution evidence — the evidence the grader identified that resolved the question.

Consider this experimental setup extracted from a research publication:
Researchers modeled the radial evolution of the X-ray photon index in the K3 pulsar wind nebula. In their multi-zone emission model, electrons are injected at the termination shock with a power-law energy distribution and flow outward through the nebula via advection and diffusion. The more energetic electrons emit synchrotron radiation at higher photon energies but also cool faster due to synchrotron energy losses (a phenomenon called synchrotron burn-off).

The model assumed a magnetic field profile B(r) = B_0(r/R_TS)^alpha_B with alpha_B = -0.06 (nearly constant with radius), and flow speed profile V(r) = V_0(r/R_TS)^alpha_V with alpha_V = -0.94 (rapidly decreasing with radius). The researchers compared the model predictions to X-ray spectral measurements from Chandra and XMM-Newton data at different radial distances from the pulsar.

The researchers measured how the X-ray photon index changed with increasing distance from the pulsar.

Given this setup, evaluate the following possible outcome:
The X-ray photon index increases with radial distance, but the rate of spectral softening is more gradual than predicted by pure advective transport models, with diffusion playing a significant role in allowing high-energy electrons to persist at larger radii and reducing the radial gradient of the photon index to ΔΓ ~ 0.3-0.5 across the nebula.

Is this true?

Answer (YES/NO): YES